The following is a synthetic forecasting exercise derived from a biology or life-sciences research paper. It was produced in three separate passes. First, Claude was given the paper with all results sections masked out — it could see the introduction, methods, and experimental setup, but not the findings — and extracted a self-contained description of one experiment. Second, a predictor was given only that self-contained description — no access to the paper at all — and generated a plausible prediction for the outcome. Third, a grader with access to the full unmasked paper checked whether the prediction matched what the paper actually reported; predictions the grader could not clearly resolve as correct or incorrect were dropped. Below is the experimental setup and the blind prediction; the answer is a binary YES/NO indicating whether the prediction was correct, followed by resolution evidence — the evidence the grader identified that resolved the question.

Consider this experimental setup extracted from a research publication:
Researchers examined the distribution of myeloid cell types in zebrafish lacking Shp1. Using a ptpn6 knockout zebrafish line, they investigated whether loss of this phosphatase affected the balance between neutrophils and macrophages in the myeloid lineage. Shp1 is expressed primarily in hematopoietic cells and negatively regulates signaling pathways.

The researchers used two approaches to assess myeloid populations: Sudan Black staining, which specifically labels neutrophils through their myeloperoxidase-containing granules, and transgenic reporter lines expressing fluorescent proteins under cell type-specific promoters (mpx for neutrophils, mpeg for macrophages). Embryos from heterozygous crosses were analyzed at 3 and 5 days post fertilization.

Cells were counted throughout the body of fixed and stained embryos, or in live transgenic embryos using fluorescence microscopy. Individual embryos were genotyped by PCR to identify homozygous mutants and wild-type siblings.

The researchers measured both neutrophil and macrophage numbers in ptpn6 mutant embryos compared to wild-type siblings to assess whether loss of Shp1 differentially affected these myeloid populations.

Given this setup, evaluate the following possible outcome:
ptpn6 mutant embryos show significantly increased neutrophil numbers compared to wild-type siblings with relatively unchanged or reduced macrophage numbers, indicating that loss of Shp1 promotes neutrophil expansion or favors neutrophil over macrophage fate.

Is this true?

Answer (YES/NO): NO